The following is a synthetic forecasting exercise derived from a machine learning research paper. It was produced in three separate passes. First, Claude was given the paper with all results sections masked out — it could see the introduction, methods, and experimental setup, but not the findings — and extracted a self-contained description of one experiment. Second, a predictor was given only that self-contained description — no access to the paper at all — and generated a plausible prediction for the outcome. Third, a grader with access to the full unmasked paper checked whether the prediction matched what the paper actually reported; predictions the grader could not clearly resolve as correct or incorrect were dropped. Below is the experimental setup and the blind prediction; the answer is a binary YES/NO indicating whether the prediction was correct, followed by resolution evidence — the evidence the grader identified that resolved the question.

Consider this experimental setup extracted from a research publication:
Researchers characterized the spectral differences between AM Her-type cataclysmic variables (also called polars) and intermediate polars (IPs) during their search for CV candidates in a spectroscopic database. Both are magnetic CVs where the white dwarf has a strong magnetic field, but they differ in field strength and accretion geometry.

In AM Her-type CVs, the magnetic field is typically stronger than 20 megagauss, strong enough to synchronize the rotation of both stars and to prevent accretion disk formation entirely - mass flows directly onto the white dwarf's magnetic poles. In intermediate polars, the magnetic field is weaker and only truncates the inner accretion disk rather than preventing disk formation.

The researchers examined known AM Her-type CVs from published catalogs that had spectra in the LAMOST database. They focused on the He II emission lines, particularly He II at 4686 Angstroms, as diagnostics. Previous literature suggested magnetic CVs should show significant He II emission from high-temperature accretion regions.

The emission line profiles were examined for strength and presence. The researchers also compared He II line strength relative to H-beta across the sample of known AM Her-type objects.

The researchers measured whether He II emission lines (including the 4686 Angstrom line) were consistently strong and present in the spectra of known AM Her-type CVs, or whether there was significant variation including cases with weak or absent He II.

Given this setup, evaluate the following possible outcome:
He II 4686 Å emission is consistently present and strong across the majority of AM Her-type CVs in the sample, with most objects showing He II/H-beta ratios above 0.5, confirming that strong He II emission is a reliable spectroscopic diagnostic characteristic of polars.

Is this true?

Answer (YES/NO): NO